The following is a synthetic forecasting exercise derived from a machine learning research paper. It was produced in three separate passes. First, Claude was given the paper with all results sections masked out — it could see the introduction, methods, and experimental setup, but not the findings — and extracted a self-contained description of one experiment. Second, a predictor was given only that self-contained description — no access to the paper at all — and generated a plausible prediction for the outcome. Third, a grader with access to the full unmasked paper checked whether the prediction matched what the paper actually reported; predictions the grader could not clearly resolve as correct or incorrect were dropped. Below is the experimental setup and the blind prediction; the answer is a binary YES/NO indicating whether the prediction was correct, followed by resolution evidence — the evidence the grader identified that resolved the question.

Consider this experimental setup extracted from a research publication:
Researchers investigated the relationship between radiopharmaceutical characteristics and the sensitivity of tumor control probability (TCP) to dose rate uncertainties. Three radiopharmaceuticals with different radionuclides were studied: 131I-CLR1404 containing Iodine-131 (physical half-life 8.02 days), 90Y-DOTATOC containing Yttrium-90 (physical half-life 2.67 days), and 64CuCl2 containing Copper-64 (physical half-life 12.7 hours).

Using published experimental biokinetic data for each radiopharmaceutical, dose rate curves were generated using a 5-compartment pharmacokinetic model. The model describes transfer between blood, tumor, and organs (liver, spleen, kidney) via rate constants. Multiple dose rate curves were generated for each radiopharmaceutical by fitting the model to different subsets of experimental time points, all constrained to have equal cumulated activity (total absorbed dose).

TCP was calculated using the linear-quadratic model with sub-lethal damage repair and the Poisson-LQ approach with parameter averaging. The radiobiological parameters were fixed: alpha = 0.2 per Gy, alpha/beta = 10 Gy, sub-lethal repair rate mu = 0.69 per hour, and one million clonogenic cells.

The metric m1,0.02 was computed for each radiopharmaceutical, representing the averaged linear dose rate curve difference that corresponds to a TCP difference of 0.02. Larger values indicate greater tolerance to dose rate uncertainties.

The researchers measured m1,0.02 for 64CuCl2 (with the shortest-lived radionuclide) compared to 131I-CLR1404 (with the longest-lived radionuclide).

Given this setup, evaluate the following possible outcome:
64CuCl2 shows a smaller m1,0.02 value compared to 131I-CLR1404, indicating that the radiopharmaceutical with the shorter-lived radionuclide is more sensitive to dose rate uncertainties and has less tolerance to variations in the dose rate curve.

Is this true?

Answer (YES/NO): YES